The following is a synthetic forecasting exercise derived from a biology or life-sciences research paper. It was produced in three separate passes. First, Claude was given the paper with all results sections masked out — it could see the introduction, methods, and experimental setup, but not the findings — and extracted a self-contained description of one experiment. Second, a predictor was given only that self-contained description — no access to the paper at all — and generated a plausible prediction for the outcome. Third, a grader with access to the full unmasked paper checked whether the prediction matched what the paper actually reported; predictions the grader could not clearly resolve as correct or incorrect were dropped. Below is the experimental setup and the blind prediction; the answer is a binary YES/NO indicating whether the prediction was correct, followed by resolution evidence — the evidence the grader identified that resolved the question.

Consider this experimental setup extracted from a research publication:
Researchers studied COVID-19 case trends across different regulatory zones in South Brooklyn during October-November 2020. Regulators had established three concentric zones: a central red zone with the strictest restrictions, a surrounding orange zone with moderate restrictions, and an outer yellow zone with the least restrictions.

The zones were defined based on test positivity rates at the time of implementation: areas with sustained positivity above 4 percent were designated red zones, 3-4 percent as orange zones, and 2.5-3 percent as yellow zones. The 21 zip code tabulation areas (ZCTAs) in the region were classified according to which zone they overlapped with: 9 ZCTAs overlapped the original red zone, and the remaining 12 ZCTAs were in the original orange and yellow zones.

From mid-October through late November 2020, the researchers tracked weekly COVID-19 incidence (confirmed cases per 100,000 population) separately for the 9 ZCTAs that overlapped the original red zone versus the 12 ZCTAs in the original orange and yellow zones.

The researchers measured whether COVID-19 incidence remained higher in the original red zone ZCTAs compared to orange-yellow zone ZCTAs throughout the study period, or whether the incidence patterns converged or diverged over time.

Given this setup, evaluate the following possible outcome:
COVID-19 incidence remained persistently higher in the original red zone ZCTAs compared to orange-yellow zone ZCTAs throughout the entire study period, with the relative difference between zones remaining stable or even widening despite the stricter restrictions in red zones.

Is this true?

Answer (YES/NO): NO